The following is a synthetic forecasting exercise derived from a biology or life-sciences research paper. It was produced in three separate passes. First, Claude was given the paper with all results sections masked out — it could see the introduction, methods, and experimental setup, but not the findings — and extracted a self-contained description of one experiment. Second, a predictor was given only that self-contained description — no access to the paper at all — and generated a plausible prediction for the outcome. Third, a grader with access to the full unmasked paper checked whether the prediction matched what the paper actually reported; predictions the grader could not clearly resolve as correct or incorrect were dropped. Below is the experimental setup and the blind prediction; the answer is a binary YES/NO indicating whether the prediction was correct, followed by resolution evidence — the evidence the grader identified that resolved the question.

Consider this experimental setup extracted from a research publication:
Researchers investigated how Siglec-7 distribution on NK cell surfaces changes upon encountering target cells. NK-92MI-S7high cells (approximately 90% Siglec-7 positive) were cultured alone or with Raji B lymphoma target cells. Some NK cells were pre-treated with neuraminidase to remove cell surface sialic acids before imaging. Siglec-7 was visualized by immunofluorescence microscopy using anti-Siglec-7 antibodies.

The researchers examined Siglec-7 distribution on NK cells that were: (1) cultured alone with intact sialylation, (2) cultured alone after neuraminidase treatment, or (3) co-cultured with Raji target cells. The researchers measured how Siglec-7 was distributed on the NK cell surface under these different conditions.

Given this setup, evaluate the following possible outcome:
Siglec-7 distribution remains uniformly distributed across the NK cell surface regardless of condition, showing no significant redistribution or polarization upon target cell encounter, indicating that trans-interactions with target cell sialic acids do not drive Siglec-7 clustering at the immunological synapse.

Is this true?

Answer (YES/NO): NO